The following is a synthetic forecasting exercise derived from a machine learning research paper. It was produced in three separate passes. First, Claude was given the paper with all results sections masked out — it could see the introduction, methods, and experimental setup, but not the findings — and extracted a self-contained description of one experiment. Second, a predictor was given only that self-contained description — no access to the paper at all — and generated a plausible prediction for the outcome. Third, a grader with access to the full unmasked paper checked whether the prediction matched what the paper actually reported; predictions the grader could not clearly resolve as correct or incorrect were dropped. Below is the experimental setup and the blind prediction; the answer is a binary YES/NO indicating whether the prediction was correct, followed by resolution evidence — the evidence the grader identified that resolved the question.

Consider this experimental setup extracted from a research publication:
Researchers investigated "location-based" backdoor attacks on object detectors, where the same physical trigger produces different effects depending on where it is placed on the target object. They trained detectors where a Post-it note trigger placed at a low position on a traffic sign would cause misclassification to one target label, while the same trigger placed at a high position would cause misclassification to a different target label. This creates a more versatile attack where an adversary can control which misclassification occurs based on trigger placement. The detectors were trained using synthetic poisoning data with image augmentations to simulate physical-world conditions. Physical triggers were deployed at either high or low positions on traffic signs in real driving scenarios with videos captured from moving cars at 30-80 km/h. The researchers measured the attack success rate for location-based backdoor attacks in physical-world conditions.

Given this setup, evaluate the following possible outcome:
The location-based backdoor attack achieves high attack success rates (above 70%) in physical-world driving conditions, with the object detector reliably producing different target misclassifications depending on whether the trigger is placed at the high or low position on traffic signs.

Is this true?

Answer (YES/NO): YES